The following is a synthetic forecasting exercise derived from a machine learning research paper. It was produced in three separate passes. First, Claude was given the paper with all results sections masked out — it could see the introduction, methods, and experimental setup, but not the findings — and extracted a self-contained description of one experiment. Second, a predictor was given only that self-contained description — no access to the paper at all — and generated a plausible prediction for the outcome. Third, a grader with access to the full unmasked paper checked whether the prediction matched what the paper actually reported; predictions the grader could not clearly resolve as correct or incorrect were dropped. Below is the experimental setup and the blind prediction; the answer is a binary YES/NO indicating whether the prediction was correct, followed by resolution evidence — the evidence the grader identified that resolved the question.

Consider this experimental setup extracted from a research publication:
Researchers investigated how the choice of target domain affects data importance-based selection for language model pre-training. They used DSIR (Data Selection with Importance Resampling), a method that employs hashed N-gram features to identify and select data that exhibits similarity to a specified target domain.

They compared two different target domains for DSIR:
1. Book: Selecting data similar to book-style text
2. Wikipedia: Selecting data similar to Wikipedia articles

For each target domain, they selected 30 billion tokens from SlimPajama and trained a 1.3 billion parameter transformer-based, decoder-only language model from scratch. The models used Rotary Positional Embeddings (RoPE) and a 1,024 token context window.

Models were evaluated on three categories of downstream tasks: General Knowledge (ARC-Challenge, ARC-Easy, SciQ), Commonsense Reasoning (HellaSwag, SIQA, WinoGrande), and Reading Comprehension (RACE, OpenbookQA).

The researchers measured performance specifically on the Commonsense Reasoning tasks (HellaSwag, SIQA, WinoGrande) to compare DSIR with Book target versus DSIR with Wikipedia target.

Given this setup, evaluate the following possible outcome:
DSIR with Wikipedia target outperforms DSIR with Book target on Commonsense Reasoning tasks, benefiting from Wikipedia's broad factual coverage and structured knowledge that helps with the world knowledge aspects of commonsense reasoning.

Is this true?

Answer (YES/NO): NO